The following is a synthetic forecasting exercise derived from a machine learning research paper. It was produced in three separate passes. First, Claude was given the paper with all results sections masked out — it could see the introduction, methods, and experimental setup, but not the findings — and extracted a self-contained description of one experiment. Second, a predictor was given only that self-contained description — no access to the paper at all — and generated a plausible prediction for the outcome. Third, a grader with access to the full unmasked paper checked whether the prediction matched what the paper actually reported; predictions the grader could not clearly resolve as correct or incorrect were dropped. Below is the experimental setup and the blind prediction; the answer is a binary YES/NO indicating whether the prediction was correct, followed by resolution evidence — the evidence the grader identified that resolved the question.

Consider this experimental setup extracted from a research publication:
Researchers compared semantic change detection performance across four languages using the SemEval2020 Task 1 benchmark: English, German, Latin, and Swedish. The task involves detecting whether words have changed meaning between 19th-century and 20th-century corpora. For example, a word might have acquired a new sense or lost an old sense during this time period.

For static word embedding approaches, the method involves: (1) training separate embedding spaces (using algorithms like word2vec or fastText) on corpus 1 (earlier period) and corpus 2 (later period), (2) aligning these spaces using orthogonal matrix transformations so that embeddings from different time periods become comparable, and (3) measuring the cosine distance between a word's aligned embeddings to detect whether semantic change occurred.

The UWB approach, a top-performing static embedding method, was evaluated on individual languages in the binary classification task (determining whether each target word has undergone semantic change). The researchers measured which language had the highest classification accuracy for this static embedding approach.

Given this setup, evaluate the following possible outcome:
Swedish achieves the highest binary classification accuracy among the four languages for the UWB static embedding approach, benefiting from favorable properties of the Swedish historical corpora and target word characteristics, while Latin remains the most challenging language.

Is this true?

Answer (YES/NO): NO